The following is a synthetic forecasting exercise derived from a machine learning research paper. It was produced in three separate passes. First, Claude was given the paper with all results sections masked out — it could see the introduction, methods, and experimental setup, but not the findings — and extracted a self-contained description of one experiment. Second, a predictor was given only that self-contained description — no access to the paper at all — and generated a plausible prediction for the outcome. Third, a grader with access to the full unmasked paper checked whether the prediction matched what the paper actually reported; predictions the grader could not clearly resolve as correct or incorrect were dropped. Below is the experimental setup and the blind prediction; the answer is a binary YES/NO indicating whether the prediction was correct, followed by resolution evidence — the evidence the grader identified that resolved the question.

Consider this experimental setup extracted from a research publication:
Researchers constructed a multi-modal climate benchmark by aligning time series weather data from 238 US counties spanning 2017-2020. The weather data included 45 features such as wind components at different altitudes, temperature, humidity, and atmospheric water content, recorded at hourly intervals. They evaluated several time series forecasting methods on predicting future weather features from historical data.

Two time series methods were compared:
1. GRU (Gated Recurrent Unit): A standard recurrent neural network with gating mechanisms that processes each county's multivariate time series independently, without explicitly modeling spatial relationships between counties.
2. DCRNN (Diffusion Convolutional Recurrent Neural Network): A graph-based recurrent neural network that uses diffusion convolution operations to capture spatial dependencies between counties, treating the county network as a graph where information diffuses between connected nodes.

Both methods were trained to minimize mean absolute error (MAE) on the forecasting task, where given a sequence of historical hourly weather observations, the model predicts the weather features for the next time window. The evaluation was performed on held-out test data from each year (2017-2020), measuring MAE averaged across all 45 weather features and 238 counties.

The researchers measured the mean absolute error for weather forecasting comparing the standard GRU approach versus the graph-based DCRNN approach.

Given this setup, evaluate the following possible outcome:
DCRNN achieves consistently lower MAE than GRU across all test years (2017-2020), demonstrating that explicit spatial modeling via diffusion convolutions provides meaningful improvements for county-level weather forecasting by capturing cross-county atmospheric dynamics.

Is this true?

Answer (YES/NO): YES